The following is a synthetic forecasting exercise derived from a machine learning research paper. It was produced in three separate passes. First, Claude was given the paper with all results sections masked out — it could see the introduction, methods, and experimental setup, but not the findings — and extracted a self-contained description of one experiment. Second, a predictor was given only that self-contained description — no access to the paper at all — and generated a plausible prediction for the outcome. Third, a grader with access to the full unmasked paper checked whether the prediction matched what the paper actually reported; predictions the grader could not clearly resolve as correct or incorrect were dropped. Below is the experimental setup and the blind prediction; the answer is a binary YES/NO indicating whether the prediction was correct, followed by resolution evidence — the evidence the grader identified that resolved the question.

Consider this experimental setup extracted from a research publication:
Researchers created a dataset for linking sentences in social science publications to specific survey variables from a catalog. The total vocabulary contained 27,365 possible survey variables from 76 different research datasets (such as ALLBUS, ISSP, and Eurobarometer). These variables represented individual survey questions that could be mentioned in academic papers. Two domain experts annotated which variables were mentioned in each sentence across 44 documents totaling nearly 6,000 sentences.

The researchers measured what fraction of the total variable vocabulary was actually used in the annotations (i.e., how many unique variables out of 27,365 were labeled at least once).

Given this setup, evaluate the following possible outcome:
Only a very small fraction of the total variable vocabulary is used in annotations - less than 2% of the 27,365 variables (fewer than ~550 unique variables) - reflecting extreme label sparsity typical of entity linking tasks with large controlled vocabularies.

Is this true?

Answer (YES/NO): NO